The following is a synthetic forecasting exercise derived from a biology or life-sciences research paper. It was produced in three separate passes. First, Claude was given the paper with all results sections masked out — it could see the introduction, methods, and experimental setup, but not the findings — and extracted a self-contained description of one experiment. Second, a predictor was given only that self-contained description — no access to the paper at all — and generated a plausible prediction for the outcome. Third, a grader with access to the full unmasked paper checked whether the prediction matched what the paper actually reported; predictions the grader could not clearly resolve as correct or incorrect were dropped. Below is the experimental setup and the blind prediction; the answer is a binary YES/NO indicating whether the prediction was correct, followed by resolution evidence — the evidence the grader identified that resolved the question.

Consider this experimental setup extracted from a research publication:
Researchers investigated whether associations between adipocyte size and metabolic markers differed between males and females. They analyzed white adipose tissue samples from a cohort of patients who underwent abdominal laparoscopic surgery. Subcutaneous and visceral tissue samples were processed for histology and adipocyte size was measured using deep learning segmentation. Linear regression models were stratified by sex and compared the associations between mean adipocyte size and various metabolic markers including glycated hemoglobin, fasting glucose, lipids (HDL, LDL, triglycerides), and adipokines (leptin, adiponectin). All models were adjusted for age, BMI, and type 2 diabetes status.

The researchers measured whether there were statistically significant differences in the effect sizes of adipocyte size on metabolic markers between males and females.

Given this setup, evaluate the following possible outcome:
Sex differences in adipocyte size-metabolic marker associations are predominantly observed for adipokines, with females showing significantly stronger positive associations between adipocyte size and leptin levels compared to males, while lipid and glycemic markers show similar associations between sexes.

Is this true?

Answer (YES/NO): NO